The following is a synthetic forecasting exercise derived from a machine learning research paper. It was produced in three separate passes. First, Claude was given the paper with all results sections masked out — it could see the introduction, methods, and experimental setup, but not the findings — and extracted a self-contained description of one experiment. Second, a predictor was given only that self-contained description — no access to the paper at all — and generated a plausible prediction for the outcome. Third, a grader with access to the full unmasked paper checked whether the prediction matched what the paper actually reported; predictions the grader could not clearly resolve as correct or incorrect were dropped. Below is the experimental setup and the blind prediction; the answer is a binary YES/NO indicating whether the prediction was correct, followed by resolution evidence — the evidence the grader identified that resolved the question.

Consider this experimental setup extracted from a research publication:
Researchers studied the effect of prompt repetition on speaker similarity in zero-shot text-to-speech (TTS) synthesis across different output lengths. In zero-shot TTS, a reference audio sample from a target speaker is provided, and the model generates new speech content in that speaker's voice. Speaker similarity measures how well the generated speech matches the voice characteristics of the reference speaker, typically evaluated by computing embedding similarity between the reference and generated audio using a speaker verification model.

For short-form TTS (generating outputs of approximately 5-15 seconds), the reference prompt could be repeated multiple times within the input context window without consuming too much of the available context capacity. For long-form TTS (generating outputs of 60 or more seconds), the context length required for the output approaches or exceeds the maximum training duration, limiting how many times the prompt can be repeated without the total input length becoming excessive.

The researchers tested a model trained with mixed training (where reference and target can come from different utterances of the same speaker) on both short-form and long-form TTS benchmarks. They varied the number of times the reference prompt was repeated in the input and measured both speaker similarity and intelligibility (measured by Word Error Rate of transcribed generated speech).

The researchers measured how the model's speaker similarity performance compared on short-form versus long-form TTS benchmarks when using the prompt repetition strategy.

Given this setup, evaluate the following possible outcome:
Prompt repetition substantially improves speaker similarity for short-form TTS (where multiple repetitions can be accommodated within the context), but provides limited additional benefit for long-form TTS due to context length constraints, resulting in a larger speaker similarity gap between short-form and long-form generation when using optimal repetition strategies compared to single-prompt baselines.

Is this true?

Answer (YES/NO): NO